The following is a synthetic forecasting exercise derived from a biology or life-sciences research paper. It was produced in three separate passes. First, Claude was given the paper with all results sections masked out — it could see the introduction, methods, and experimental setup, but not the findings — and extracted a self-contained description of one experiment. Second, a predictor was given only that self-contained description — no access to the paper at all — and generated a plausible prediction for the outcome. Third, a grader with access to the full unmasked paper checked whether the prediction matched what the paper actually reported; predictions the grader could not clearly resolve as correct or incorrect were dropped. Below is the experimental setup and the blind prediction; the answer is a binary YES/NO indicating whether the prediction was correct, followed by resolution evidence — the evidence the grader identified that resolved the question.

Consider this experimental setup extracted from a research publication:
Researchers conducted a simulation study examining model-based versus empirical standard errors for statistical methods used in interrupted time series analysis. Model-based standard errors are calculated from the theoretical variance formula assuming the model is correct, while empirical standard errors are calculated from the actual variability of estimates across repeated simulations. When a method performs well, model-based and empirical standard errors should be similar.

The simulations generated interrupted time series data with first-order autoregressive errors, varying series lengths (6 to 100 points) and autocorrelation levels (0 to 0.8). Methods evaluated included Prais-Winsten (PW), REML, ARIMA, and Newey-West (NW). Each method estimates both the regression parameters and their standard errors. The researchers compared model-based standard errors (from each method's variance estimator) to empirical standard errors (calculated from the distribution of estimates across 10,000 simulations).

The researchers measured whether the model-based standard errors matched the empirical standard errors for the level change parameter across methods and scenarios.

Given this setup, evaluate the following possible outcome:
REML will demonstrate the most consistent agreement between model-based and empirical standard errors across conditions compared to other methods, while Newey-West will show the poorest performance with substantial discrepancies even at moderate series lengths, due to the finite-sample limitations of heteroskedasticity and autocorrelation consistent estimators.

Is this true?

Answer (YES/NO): NO